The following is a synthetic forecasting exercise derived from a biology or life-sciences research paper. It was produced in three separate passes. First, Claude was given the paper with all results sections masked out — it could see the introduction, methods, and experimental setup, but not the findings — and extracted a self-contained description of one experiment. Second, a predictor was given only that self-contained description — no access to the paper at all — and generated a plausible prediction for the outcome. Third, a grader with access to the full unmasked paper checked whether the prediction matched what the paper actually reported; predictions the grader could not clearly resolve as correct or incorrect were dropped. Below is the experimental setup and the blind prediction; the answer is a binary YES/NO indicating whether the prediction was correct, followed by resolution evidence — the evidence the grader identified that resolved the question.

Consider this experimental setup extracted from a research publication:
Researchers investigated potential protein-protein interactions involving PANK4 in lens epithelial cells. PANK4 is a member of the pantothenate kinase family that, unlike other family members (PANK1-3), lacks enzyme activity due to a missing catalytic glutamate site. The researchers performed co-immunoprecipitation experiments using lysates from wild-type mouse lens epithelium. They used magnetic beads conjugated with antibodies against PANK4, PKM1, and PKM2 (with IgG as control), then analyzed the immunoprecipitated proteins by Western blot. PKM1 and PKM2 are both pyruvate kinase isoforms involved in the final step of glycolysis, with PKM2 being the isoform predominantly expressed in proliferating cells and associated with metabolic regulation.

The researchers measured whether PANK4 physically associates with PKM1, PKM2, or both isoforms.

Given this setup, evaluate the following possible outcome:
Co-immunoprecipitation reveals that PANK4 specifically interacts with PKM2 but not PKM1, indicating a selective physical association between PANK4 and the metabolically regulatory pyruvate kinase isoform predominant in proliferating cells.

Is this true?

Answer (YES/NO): YES